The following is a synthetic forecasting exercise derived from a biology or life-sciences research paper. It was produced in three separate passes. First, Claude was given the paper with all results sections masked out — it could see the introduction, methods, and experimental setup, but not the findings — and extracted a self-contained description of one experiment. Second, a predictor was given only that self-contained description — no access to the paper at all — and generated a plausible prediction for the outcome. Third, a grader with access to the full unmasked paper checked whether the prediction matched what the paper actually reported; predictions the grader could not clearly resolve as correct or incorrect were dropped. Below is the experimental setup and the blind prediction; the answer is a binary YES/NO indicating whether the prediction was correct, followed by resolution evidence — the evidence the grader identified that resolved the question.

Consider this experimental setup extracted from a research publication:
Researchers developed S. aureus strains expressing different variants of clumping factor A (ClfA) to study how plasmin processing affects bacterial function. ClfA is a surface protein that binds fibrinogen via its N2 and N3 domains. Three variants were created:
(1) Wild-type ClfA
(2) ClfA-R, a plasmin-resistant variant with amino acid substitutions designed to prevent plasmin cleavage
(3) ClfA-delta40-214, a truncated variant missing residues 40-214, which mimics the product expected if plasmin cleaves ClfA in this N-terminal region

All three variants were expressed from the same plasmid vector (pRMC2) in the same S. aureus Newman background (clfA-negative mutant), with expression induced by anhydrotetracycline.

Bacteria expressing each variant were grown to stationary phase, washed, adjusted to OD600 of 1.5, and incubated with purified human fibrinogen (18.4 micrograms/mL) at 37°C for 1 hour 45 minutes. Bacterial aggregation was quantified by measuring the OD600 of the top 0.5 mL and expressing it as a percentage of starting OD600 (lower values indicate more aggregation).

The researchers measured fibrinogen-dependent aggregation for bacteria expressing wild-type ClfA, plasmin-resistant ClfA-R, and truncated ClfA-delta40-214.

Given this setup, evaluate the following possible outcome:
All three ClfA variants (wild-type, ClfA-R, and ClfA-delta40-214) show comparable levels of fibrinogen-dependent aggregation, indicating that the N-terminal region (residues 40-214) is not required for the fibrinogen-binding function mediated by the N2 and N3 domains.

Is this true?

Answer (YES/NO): NO